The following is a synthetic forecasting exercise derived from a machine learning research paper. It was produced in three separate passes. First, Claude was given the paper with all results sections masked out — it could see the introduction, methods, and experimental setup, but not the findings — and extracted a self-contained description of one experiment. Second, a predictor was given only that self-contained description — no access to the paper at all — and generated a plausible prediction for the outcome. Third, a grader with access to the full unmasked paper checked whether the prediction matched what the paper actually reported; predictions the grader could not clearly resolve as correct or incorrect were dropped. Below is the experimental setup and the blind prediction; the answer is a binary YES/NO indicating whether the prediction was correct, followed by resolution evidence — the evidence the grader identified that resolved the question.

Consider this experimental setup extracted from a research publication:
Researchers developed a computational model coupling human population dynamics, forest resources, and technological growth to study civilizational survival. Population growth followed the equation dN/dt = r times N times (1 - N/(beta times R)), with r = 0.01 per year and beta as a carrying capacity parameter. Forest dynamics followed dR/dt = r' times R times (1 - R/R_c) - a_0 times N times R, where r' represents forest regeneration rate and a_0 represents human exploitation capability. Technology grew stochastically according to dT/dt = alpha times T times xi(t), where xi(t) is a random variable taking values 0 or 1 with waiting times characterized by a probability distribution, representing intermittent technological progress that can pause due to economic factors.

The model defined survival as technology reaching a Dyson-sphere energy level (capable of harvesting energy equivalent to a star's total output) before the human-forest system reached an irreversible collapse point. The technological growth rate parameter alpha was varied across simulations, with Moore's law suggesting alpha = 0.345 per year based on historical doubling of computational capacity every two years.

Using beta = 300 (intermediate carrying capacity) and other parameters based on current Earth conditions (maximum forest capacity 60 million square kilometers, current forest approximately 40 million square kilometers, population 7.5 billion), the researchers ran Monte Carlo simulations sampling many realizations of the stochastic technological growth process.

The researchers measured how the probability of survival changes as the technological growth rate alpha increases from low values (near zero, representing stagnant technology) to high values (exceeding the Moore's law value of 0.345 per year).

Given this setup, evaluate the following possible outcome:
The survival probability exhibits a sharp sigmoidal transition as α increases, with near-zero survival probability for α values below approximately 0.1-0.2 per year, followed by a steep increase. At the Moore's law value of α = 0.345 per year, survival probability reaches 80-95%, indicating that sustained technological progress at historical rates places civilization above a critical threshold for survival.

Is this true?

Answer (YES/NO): NO